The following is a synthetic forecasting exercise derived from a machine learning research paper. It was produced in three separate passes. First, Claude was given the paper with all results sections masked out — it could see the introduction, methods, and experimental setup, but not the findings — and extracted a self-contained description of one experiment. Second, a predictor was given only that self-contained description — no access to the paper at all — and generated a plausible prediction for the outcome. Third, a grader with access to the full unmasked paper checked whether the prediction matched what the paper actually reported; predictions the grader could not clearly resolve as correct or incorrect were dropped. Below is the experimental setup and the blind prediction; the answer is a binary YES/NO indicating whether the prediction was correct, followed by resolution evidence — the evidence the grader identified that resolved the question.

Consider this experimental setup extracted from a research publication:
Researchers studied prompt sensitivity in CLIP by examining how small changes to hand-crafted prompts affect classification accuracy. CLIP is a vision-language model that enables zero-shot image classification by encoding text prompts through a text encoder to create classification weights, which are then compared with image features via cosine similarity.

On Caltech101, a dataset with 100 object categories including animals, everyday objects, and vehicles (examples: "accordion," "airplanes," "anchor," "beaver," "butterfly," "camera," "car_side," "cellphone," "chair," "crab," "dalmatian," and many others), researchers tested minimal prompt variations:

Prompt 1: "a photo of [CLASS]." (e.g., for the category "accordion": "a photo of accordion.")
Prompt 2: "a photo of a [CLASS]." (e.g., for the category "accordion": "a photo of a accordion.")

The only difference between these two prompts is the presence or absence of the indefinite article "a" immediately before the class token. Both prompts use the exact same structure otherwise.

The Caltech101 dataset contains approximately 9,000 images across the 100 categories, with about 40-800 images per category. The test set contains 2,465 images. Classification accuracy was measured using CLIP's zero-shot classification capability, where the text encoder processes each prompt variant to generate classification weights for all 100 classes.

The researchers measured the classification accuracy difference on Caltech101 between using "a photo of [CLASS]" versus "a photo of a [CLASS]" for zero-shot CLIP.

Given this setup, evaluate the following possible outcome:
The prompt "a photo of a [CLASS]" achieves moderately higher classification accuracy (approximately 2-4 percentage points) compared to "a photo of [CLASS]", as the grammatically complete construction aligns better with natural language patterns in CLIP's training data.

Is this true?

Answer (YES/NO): NO